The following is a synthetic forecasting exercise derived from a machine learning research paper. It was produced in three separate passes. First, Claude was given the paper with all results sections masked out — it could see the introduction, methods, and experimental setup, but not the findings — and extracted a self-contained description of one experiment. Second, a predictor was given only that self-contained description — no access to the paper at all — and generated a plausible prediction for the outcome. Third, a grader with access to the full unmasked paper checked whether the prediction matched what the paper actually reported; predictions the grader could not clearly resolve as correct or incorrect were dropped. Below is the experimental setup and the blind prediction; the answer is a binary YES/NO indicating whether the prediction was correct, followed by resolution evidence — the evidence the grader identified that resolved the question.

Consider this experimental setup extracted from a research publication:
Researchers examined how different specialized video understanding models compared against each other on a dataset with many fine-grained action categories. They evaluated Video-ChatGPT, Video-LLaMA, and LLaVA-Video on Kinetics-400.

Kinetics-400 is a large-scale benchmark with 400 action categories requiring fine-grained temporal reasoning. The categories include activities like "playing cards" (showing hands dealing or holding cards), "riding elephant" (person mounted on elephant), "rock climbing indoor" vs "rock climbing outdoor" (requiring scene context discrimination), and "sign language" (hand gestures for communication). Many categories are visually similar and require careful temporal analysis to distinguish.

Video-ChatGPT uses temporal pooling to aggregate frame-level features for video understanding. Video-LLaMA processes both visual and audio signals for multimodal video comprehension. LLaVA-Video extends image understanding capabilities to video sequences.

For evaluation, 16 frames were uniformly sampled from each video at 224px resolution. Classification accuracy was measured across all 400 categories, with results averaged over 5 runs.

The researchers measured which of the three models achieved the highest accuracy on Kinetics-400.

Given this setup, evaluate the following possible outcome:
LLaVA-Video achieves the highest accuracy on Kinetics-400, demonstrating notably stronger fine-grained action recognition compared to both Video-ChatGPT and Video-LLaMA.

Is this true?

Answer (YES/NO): YES